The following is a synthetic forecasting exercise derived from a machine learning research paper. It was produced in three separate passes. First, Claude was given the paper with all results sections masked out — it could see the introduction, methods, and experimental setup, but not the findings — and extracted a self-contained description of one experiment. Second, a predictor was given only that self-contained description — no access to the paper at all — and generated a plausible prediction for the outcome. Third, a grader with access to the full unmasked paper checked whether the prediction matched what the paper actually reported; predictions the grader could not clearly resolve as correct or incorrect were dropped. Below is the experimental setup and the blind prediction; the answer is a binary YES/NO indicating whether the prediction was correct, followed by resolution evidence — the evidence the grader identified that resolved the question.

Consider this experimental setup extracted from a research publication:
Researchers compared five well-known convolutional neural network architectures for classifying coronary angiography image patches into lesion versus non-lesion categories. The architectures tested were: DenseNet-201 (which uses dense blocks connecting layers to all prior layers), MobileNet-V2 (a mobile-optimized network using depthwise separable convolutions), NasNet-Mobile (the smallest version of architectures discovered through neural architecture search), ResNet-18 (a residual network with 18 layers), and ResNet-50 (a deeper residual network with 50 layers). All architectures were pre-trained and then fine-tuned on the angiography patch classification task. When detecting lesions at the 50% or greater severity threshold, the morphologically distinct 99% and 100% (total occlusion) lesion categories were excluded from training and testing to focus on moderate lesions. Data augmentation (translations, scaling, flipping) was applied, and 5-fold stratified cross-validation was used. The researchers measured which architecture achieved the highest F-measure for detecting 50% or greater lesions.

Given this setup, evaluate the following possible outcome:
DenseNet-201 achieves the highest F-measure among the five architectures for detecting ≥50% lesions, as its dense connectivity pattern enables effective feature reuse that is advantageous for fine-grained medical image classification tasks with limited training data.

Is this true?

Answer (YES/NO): YES